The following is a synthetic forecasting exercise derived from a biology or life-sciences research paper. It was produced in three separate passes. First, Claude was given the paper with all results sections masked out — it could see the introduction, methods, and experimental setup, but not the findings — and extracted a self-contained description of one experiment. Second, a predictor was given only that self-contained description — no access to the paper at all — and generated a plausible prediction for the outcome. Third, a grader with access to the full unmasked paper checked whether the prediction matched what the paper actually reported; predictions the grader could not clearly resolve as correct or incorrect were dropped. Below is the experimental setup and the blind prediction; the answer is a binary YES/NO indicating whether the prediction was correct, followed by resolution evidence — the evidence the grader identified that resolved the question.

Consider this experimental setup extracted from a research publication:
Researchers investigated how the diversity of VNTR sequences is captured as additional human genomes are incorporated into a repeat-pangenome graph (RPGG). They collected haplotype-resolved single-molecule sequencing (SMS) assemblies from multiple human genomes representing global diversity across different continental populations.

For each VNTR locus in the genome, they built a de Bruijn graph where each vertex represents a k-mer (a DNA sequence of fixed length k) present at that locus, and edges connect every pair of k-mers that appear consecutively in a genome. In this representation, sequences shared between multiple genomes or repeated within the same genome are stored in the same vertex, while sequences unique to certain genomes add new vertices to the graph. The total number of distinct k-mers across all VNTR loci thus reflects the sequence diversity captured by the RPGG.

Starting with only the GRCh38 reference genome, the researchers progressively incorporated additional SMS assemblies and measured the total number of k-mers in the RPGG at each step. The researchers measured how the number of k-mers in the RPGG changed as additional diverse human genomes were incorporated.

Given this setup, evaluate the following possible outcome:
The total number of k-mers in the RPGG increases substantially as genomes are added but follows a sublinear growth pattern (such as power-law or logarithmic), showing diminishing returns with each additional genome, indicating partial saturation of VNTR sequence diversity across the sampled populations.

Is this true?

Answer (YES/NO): NO